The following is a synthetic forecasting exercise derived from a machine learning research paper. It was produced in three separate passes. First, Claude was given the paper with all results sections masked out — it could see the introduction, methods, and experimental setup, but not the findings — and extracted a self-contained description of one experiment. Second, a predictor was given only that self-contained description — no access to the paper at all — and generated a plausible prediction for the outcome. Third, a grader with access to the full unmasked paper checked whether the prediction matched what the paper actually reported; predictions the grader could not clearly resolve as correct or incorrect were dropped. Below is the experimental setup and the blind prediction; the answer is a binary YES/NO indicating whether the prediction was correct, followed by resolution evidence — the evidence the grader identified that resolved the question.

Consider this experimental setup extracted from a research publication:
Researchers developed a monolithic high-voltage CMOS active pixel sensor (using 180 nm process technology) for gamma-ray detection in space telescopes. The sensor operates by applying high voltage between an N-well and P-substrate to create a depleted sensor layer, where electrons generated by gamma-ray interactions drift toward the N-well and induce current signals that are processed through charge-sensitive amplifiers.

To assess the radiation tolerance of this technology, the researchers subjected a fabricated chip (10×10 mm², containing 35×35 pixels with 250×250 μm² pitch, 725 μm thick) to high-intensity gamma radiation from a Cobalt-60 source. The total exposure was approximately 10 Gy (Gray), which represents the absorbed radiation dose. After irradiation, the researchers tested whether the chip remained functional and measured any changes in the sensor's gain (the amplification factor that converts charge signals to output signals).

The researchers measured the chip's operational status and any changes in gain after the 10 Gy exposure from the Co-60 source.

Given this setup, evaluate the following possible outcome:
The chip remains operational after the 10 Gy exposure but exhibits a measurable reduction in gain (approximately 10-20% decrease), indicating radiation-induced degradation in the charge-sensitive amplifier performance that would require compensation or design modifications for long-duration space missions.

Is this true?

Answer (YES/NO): NO